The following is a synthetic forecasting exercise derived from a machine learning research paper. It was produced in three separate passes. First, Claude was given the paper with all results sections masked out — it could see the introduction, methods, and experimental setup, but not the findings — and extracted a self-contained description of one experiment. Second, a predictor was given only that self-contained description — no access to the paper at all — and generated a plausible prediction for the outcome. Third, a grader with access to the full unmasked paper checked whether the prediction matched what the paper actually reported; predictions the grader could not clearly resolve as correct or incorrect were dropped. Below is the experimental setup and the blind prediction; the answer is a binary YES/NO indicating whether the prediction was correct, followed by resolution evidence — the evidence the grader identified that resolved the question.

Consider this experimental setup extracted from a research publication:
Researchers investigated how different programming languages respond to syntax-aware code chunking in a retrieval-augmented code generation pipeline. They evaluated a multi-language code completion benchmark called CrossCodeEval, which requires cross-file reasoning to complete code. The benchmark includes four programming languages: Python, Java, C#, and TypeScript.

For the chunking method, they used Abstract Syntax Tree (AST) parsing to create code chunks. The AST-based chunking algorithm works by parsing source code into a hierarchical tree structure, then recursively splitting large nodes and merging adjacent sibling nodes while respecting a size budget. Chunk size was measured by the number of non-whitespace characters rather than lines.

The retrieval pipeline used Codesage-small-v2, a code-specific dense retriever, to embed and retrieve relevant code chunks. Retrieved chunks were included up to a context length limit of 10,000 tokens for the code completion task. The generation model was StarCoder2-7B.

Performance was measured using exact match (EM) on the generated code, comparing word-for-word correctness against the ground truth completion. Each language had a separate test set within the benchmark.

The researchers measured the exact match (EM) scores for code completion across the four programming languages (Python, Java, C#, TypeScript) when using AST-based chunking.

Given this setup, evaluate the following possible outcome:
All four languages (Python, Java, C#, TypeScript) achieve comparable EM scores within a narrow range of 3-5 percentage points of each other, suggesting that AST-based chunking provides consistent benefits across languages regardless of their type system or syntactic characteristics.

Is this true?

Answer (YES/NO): NO